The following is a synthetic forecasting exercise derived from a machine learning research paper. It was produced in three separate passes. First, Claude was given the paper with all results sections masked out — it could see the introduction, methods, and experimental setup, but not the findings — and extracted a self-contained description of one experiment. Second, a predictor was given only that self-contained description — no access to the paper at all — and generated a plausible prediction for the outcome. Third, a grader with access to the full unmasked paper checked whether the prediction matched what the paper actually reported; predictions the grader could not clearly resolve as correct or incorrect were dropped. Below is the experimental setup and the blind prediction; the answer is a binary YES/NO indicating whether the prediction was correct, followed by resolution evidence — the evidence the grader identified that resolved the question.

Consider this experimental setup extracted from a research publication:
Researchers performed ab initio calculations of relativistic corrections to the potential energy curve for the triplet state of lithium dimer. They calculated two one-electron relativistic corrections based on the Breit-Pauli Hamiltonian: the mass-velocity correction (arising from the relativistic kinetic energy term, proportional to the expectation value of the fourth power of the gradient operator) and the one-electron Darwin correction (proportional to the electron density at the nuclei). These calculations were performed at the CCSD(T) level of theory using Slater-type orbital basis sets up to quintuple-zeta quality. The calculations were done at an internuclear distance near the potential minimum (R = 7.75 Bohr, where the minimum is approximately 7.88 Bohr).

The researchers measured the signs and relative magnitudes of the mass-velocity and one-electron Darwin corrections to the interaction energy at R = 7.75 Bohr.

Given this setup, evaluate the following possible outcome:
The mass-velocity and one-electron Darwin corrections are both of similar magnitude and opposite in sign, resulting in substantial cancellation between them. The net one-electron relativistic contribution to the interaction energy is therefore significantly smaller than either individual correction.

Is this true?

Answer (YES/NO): YES